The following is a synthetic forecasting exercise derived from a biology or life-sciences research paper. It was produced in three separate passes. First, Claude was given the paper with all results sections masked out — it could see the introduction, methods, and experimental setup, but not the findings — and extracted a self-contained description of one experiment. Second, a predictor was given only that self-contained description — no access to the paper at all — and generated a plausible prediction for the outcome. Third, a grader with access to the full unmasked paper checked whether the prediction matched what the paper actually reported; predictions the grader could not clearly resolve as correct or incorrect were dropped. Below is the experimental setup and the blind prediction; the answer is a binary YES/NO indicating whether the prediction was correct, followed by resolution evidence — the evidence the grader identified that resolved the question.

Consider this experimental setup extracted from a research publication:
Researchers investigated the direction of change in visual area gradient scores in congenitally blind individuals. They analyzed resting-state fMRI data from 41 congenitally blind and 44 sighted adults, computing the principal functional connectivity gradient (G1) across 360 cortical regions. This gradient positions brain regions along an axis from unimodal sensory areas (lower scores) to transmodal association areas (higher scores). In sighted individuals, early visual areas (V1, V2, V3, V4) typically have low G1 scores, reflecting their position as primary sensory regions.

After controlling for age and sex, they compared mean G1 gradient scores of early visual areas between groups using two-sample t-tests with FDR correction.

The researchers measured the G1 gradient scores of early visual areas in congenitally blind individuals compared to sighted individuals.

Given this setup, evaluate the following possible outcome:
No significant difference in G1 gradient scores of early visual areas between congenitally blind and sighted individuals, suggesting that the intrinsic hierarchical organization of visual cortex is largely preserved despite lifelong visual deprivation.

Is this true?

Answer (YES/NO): NO